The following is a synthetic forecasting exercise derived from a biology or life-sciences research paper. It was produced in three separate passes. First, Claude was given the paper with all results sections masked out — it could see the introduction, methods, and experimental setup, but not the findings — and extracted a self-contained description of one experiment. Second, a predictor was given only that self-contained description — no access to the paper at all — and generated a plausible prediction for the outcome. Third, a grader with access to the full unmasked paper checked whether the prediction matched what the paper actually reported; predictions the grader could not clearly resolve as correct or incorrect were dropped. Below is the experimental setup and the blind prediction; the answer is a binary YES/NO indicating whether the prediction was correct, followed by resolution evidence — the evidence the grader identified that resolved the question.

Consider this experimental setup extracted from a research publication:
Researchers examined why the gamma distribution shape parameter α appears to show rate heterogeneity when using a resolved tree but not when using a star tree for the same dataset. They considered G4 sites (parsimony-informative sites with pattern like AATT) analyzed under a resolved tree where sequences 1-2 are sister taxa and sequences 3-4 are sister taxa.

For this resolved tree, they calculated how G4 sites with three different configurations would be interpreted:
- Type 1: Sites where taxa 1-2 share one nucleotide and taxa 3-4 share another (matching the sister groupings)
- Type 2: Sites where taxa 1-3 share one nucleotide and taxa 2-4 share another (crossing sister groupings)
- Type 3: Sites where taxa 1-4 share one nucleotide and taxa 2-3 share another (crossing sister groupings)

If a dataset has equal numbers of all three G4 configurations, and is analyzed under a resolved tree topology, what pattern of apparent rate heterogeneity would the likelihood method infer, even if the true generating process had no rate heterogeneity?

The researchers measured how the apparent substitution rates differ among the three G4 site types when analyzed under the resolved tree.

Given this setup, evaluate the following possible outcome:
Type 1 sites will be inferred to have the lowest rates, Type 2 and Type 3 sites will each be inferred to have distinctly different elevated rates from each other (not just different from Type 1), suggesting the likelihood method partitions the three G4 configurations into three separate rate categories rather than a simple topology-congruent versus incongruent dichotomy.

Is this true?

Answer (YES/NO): NO